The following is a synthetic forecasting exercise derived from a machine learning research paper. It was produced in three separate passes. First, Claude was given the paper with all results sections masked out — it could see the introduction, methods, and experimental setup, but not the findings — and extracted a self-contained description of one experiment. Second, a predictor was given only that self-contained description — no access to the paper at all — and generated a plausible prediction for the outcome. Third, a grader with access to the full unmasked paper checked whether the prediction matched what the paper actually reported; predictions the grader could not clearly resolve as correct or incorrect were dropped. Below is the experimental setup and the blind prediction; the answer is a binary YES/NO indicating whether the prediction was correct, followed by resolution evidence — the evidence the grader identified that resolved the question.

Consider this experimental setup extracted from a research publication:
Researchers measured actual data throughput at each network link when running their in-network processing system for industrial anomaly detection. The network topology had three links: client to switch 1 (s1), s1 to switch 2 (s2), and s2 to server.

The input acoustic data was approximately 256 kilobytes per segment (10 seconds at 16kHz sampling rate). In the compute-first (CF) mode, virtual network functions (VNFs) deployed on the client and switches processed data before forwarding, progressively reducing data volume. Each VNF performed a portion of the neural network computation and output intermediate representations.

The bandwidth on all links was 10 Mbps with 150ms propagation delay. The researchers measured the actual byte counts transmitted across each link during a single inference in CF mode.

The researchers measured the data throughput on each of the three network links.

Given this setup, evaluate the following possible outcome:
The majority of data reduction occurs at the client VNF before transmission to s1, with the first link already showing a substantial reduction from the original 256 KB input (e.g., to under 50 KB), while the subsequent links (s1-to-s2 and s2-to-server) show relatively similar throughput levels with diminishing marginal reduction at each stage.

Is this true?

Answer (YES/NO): NO